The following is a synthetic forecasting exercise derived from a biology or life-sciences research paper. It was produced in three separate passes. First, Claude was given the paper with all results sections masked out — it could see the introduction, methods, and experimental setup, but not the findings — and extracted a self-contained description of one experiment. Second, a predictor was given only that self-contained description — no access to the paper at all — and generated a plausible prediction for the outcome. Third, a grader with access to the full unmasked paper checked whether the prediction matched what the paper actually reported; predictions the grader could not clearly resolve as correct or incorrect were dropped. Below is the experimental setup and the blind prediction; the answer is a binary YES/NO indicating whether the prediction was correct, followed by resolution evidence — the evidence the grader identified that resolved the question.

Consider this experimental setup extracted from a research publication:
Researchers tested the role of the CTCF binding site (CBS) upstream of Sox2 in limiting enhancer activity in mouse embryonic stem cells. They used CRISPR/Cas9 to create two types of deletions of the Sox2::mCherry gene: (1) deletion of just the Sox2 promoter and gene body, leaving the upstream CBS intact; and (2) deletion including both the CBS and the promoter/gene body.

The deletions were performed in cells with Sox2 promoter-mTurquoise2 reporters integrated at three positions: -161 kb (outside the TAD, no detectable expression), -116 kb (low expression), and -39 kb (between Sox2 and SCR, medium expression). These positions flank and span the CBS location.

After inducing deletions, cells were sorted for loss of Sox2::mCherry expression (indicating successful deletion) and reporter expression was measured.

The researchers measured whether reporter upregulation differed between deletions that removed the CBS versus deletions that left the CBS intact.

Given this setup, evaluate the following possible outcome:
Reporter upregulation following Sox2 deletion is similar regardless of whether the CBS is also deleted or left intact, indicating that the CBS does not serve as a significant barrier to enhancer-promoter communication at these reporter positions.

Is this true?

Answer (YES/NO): YES